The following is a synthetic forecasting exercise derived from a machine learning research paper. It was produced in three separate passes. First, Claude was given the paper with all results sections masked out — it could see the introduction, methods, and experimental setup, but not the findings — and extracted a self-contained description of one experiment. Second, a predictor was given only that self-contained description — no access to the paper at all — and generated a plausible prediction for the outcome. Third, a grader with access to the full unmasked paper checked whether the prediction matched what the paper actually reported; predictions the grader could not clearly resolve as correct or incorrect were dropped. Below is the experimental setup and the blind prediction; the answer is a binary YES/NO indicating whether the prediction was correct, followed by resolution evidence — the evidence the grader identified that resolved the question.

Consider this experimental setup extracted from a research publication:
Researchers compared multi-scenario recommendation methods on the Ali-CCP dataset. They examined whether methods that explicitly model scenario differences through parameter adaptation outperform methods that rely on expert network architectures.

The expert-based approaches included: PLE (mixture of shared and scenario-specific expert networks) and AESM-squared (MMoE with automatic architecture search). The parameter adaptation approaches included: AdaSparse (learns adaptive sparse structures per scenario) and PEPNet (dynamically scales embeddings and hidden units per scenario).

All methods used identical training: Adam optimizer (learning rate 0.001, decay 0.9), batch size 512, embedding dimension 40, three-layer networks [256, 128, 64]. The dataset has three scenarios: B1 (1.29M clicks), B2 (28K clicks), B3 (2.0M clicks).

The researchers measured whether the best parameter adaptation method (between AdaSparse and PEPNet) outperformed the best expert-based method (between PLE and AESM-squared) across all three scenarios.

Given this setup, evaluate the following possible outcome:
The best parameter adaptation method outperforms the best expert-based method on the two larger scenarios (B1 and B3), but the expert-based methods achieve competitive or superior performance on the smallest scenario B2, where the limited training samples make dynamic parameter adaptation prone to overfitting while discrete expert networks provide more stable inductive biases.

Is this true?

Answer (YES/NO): NO